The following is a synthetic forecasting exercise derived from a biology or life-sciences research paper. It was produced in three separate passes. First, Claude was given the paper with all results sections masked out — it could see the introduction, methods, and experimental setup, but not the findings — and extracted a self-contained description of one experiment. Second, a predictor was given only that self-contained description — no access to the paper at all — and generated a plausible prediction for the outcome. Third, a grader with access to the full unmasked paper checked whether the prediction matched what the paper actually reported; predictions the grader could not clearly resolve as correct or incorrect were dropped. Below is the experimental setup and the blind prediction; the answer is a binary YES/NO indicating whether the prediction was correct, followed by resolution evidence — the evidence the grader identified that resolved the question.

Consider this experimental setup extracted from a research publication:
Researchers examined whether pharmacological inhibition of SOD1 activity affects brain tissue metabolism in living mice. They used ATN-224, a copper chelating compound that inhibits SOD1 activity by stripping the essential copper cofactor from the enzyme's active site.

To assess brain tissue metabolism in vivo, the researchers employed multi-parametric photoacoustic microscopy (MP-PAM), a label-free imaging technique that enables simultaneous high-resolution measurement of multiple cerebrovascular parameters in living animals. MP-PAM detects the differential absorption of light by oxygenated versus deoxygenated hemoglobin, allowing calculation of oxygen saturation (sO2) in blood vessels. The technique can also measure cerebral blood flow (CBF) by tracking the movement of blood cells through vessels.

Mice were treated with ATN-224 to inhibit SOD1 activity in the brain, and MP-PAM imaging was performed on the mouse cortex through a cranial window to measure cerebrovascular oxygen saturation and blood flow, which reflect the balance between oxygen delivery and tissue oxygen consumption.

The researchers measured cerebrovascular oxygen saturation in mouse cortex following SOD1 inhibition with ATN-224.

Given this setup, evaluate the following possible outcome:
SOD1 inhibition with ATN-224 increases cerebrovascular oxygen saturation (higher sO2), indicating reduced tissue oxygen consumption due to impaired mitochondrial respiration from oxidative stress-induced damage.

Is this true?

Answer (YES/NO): NO